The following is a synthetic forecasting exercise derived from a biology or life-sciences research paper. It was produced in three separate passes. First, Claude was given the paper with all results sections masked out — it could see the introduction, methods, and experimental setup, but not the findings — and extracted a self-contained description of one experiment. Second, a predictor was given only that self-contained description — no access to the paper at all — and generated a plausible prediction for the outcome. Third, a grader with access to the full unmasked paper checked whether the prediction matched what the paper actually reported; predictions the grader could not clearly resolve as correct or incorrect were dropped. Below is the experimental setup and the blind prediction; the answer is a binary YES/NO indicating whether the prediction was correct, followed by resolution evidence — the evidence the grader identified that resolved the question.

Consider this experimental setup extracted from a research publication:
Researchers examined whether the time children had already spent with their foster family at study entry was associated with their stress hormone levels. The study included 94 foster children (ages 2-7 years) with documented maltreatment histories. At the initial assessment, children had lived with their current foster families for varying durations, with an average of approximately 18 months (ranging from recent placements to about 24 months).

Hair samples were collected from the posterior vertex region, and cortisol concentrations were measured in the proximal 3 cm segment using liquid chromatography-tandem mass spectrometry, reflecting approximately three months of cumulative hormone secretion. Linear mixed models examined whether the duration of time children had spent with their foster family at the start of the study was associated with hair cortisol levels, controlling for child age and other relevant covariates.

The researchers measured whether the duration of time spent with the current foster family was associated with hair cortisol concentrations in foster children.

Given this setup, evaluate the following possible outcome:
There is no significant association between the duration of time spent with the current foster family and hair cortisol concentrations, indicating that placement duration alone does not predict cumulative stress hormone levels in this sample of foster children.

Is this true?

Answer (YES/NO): YES